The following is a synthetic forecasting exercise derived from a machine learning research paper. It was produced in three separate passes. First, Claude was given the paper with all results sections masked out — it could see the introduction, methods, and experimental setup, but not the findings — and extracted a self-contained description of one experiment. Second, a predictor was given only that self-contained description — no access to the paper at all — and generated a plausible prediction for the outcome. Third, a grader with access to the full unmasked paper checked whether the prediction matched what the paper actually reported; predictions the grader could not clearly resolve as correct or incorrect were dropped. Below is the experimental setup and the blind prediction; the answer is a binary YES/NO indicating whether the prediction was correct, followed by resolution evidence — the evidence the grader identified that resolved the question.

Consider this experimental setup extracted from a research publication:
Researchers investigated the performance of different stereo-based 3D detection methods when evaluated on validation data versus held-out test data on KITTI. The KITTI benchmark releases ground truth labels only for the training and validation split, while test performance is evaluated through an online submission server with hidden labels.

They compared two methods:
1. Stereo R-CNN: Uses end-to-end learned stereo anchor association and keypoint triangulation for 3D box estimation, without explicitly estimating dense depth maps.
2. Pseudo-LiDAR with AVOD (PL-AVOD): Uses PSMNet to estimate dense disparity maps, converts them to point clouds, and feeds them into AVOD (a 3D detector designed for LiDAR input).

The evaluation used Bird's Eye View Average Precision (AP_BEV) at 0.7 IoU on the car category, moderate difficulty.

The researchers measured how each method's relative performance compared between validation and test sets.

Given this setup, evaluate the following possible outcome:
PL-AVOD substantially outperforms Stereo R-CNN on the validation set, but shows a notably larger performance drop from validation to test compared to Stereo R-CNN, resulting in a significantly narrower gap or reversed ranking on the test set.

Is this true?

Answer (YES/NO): YES